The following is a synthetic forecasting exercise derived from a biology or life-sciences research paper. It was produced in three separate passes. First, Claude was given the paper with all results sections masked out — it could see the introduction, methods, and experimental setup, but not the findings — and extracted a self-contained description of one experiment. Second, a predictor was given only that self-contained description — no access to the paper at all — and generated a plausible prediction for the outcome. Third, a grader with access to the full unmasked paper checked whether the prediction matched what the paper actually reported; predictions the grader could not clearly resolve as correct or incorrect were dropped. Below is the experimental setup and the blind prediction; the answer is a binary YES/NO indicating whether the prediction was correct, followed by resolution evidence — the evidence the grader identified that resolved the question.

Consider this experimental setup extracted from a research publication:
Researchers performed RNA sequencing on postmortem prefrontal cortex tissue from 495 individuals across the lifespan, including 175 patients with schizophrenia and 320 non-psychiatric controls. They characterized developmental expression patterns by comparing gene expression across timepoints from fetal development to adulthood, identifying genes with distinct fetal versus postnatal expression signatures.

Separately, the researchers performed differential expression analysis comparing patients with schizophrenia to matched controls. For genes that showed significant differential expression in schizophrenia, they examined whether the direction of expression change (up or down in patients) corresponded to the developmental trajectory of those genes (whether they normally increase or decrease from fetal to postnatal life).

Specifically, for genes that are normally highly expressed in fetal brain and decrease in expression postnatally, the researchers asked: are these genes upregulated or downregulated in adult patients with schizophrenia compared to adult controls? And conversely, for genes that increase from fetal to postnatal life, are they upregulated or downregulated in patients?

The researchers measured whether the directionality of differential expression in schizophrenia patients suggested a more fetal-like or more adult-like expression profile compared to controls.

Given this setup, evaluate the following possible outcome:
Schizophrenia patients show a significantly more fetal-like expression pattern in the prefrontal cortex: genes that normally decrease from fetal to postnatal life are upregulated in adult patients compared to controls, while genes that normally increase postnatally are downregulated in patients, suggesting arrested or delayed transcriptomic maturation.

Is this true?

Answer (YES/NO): YES